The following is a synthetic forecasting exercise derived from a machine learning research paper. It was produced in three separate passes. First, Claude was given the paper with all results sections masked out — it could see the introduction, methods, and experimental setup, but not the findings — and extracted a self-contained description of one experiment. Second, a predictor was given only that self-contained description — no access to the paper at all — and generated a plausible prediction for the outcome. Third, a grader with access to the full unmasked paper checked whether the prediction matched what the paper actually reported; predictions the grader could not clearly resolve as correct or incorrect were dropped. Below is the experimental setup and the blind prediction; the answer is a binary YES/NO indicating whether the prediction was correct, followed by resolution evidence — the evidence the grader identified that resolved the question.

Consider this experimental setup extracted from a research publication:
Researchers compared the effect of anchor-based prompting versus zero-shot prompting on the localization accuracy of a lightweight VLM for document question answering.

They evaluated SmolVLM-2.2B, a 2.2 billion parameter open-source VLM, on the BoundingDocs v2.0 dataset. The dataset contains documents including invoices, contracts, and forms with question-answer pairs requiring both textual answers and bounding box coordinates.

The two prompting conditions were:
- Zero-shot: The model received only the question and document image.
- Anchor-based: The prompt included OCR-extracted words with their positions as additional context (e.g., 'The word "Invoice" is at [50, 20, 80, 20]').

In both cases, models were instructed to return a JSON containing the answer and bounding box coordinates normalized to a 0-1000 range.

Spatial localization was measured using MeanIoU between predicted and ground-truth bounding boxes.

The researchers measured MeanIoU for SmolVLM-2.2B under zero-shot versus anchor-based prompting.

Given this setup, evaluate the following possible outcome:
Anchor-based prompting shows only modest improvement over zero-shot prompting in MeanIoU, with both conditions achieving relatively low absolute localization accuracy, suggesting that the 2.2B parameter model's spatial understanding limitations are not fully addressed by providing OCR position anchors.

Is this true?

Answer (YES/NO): YES